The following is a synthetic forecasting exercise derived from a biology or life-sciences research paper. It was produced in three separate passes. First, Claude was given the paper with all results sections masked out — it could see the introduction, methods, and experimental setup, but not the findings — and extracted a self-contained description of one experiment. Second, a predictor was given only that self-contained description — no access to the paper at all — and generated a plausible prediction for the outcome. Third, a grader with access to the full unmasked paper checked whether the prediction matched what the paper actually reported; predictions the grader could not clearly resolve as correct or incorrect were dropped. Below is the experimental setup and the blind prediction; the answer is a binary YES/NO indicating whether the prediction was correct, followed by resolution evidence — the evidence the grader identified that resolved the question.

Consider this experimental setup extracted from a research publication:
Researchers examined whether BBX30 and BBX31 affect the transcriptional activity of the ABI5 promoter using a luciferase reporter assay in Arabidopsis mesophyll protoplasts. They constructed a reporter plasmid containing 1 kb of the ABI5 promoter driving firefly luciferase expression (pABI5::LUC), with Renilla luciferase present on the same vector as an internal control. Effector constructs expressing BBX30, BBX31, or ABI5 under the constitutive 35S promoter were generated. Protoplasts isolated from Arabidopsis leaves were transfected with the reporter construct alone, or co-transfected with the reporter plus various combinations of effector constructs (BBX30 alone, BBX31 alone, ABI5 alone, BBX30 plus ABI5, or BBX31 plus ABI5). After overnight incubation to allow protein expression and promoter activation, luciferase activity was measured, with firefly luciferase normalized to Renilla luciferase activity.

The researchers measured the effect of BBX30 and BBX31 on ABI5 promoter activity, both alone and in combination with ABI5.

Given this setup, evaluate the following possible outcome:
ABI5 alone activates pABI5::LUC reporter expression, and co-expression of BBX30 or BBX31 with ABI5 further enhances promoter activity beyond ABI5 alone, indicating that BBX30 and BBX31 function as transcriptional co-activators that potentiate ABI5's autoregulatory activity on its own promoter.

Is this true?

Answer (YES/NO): YES